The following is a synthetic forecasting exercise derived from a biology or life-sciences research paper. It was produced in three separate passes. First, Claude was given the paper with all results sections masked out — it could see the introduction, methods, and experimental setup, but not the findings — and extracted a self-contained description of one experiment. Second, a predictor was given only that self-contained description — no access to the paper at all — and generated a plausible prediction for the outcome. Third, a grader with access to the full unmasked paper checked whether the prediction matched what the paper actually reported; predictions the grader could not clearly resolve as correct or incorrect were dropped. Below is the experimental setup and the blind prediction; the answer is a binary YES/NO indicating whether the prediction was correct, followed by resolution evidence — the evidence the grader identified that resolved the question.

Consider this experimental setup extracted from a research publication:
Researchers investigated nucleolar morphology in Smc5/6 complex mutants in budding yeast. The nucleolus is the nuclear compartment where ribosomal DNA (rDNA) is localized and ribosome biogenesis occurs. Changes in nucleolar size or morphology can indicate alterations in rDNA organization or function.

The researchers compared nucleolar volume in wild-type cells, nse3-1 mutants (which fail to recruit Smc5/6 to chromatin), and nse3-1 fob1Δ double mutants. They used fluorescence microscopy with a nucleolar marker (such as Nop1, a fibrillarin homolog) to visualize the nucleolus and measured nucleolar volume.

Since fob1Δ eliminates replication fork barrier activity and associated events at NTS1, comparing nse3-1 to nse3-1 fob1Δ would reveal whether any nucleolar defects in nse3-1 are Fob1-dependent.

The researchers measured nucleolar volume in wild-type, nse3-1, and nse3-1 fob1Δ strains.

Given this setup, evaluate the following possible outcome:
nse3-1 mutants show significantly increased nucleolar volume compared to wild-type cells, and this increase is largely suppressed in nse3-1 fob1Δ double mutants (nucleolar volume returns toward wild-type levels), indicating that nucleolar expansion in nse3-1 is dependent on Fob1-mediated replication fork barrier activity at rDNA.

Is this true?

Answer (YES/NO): NO